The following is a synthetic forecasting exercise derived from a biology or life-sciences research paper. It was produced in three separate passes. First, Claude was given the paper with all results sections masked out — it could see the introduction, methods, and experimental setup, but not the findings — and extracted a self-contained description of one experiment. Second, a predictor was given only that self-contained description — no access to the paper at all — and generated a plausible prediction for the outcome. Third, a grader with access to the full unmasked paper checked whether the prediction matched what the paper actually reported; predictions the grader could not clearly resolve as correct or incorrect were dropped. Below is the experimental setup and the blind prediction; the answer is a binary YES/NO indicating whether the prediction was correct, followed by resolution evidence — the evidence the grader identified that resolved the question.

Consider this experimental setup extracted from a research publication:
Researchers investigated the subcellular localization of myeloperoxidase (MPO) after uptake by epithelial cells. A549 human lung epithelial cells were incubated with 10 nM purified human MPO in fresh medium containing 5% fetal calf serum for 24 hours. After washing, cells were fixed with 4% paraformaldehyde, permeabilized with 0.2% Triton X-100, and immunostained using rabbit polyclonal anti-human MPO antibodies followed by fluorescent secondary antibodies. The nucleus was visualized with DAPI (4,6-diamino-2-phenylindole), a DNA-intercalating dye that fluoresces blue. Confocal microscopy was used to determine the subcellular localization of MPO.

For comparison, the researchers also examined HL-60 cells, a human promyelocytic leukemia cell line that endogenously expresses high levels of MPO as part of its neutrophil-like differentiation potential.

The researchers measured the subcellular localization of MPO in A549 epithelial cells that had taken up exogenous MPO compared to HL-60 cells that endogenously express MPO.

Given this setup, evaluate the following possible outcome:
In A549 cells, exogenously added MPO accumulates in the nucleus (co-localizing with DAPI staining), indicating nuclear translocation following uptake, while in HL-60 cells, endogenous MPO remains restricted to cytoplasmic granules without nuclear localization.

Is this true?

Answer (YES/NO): NO